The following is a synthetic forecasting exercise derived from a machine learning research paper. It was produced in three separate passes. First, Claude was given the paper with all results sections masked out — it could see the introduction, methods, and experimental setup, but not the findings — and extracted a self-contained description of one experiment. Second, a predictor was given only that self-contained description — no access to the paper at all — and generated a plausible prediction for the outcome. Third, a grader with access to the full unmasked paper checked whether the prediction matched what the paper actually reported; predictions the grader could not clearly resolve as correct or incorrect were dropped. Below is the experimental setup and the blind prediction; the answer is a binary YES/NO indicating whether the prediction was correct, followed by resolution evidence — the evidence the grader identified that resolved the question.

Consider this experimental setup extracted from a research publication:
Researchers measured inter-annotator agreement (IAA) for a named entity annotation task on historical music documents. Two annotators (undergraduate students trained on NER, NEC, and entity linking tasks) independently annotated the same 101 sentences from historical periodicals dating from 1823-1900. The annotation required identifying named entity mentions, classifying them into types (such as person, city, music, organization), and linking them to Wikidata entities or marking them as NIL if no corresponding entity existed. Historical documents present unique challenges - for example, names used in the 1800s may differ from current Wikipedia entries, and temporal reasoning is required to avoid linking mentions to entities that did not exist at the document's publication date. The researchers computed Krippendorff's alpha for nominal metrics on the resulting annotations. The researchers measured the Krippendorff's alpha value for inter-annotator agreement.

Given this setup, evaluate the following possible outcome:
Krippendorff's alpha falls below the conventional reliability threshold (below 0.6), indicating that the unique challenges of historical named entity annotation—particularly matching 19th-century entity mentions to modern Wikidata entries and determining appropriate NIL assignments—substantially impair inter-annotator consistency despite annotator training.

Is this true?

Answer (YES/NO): NO